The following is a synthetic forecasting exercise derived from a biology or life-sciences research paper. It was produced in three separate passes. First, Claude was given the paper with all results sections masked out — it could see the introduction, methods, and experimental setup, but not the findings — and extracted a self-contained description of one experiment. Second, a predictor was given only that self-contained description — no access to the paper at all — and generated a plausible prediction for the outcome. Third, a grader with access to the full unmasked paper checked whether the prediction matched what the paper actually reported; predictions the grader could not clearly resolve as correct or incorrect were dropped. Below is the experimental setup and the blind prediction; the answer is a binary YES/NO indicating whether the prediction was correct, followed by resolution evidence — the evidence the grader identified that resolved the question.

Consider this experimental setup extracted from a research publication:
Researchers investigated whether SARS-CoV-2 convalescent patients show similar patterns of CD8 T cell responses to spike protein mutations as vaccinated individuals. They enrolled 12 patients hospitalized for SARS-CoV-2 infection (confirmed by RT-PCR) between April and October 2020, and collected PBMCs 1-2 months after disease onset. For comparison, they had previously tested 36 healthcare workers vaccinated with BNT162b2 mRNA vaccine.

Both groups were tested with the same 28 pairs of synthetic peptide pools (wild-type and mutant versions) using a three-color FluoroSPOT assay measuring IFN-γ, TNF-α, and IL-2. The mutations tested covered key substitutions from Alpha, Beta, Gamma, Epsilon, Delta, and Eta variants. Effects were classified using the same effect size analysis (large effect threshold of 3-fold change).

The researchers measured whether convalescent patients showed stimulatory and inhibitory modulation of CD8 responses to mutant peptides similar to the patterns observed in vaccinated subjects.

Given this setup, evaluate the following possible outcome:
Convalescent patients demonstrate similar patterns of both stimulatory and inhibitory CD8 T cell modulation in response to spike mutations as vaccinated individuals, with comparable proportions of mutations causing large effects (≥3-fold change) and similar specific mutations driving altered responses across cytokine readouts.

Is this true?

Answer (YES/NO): YES